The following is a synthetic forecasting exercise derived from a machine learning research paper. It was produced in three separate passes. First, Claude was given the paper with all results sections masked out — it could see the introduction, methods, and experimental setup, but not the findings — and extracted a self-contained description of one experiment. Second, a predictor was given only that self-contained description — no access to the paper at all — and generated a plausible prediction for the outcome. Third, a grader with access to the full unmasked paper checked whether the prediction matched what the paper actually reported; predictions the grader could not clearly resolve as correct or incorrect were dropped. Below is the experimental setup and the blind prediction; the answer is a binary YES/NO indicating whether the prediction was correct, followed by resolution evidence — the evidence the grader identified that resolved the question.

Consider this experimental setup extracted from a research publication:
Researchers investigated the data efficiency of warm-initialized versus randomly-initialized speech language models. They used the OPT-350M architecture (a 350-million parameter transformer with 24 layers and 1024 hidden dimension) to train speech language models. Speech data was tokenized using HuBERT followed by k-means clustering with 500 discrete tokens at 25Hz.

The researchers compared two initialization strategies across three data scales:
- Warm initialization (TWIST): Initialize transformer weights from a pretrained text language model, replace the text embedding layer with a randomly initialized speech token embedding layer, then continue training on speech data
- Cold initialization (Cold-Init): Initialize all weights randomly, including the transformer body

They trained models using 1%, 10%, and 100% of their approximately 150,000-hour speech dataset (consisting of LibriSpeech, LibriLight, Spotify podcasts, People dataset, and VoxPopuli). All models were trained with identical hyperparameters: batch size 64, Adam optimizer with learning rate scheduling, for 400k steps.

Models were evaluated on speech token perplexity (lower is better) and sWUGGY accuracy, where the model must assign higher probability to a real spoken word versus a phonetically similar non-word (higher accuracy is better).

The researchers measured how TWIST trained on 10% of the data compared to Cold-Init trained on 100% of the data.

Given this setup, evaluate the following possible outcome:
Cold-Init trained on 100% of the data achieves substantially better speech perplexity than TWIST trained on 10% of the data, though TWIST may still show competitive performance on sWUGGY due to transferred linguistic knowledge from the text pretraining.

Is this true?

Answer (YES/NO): NO